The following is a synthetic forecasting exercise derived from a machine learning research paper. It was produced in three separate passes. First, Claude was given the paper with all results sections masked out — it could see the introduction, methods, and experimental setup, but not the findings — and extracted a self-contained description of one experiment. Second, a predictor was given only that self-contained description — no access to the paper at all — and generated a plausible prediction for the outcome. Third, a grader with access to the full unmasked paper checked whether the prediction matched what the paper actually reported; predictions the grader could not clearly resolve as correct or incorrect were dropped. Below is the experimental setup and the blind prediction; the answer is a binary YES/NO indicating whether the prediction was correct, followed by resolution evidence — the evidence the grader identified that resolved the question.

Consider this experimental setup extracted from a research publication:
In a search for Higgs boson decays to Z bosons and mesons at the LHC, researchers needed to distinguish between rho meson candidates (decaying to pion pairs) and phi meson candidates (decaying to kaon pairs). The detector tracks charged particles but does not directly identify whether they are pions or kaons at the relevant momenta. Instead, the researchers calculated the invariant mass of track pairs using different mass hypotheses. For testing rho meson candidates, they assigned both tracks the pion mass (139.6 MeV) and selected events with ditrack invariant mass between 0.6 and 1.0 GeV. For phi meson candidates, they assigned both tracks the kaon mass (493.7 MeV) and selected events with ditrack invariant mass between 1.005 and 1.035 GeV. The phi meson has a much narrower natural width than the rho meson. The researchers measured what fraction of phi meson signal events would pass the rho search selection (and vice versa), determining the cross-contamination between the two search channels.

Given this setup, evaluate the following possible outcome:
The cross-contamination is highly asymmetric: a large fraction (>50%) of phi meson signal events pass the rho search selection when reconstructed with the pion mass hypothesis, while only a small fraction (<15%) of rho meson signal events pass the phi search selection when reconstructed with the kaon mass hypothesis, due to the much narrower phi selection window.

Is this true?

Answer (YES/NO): NO